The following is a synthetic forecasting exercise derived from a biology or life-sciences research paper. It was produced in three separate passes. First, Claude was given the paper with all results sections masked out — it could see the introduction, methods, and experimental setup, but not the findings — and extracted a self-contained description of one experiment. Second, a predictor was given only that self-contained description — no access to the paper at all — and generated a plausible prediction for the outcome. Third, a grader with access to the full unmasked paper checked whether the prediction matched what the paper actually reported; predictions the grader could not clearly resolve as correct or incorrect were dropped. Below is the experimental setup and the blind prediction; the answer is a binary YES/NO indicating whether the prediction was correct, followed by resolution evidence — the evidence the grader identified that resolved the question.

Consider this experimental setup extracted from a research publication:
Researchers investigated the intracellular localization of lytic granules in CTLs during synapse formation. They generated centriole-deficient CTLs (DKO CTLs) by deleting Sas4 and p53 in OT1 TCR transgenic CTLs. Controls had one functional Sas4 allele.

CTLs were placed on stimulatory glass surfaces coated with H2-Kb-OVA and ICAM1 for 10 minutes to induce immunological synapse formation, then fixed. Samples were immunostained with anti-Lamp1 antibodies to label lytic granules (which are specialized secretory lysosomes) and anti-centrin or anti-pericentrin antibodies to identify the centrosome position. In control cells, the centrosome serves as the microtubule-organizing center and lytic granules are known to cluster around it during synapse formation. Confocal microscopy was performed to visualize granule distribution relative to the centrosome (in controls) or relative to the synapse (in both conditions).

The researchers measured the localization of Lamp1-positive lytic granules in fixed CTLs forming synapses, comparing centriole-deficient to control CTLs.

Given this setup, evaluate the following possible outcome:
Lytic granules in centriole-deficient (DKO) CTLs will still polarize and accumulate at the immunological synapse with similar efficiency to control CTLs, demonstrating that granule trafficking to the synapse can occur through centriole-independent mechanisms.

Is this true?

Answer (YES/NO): YES